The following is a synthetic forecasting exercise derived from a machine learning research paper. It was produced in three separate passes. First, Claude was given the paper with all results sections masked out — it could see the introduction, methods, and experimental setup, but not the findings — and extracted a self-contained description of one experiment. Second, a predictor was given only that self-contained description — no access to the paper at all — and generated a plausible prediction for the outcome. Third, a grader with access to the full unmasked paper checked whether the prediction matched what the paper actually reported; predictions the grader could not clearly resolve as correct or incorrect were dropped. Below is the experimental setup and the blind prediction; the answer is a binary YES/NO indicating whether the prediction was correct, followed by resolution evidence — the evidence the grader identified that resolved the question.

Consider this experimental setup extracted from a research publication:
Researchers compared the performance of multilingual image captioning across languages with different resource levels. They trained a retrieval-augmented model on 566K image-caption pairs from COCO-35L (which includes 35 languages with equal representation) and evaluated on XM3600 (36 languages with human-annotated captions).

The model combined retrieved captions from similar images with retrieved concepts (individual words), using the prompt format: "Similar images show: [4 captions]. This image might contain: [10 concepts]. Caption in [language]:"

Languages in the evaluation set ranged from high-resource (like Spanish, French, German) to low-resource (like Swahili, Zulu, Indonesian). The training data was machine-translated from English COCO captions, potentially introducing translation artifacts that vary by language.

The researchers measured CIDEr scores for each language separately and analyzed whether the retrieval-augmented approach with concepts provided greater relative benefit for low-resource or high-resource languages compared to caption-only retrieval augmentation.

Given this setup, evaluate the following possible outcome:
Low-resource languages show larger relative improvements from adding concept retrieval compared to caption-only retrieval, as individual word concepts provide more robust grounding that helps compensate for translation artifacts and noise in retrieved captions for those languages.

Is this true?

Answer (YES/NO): NO